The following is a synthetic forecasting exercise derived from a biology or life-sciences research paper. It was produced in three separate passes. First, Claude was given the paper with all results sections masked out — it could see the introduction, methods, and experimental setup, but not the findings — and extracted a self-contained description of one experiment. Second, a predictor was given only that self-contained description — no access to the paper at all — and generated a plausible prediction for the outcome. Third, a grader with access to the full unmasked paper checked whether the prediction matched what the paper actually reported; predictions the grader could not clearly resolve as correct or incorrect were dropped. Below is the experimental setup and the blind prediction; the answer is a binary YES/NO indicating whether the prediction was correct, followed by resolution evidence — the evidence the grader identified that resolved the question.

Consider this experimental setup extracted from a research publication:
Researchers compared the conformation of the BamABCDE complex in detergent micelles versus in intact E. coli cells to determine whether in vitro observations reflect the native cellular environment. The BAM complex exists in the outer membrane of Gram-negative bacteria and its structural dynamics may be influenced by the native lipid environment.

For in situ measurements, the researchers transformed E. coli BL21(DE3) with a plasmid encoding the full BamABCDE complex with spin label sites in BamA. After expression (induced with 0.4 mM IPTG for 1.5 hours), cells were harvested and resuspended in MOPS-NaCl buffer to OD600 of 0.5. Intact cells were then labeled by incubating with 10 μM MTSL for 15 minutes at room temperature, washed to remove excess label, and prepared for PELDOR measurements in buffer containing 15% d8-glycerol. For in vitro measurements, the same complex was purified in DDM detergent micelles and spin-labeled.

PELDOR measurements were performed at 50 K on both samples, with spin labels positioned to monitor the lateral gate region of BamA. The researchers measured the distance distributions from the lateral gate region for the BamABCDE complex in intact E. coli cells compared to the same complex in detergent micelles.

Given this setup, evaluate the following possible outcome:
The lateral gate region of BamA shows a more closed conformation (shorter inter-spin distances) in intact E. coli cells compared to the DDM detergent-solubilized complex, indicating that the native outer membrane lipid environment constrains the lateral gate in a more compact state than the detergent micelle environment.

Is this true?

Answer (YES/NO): NO